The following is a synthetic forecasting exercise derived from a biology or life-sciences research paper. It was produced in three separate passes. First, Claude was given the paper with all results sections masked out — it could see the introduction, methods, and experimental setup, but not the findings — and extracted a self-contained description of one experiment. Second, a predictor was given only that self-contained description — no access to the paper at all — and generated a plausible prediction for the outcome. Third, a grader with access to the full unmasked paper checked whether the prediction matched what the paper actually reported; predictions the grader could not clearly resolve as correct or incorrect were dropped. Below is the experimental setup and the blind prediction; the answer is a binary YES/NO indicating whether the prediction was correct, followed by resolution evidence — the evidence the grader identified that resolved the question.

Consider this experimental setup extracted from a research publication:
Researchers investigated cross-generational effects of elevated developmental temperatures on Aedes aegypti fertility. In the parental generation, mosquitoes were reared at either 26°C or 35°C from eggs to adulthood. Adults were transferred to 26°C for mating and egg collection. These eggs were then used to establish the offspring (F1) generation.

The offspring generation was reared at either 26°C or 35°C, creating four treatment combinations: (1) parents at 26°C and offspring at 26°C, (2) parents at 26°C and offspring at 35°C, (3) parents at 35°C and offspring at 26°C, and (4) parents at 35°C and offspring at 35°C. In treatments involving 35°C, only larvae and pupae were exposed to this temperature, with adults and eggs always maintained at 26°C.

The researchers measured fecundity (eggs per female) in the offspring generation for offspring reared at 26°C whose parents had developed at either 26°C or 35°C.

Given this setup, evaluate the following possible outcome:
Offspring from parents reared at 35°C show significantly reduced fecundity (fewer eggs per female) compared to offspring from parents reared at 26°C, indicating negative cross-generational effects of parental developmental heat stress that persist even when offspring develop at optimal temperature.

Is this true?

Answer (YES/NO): NO